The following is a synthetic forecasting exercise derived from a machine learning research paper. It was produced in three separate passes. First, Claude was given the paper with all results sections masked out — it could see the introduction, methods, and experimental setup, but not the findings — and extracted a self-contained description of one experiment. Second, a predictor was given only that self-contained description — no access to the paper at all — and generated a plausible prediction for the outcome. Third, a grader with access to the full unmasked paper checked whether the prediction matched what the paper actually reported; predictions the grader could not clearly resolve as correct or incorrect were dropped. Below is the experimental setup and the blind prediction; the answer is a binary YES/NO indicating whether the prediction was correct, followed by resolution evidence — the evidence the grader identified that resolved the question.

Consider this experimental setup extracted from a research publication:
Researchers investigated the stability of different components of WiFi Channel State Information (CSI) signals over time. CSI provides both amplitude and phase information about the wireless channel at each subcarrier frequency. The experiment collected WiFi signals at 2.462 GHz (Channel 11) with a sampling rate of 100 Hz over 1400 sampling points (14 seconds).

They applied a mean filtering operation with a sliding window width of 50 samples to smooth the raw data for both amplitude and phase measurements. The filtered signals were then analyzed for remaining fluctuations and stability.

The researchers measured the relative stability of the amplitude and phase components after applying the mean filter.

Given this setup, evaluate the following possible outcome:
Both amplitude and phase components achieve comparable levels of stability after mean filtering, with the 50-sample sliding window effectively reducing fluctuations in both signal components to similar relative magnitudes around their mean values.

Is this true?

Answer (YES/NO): NO